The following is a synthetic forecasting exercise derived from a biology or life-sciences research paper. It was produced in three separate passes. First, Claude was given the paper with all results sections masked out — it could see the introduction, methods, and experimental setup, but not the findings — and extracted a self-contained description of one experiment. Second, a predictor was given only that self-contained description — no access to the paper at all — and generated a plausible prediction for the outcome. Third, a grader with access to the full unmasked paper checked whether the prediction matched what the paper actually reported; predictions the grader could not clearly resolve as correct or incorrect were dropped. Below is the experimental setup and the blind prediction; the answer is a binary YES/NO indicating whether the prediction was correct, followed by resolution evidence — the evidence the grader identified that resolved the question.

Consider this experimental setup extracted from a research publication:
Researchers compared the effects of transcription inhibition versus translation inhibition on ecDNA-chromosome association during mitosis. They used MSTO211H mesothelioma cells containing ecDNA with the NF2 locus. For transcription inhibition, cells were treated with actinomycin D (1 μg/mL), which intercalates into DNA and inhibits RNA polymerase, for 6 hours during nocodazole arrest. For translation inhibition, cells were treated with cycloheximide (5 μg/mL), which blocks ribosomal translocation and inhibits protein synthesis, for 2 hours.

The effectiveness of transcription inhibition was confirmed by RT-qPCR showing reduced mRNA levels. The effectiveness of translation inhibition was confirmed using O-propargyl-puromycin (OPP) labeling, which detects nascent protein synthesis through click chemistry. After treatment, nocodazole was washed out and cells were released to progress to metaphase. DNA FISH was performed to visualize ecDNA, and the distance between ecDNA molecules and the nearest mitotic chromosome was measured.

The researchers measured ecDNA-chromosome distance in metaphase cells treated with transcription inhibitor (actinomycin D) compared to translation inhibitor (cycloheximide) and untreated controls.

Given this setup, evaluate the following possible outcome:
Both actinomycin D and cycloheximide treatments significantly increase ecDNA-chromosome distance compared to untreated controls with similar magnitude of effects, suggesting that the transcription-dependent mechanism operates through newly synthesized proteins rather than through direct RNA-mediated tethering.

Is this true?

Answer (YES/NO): NO